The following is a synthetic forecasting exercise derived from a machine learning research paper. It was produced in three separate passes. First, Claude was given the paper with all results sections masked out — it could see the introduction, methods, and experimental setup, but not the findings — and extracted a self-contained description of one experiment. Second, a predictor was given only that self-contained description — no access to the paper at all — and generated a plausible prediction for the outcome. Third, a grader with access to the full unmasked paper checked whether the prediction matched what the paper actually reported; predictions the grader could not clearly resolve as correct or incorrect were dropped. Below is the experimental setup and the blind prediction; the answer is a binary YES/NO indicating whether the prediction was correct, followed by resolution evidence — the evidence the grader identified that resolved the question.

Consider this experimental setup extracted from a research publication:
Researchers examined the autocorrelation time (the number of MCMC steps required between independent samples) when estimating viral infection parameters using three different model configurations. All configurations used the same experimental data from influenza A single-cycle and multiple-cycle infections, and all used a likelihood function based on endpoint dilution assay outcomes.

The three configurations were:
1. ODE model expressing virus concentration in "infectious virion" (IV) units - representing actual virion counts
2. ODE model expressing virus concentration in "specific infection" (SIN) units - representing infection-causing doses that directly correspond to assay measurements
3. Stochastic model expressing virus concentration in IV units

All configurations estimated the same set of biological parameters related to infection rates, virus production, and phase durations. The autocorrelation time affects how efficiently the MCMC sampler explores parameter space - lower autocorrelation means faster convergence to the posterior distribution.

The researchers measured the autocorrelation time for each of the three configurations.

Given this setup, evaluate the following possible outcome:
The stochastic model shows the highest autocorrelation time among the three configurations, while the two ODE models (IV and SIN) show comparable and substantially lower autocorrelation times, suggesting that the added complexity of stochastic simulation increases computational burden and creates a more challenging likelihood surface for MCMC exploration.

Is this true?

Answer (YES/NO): NO